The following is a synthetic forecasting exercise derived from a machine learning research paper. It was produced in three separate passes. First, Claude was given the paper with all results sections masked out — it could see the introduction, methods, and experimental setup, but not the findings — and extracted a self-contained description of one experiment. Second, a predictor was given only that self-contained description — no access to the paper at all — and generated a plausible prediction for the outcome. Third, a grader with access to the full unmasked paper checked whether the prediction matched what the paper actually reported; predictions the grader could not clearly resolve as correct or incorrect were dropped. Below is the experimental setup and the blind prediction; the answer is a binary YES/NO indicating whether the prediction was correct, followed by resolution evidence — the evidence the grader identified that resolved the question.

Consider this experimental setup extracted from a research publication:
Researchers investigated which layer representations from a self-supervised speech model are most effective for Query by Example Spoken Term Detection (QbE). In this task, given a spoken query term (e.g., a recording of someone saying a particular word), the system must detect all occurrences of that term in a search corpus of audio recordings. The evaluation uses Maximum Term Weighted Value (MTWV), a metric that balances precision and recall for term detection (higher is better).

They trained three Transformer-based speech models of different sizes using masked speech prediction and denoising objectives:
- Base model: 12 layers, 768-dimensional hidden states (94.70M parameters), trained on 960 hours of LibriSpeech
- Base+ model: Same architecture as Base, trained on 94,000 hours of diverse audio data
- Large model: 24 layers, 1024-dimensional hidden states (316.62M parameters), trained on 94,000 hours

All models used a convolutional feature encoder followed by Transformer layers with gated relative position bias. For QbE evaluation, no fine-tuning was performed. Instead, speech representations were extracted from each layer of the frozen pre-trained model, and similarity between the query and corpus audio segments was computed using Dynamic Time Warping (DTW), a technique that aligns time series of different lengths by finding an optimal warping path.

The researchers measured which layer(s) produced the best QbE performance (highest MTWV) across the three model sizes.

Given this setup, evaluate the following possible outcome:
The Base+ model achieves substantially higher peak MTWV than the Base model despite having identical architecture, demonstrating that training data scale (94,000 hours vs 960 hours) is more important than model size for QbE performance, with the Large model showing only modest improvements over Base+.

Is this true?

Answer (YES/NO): NO